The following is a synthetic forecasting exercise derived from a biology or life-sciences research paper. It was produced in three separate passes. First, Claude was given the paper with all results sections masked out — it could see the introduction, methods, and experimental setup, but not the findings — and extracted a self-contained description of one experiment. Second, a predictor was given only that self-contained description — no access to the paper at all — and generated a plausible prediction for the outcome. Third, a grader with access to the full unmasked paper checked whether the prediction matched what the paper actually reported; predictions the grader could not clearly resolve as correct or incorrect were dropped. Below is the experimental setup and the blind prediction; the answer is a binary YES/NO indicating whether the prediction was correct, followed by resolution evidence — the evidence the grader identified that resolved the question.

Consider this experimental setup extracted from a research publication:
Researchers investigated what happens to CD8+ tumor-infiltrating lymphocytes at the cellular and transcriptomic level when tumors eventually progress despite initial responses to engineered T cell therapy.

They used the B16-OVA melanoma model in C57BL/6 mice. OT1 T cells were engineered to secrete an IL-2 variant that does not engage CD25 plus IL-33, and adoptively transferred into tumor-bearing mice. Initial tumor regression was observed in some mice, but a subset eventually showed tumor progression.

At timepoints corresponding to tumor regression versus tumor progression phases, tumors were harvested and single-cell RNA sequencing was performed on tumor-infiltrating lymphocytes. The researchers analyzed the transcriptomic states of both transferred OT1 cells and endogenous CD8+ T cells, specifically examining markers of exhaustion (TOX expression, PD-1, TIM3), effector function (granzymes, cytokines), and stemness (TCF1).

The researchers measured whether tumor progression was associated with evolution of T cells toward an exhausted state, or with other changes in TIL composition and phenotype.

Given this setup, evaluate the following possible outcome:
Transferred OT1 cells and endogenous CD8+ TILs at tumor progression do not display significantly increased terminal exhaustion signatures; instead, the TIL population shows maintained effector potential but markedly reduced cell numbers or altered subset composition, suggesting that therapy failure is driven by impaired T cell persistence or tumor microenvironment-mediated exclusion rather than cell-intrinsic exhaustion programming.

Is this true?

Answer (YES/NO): NO